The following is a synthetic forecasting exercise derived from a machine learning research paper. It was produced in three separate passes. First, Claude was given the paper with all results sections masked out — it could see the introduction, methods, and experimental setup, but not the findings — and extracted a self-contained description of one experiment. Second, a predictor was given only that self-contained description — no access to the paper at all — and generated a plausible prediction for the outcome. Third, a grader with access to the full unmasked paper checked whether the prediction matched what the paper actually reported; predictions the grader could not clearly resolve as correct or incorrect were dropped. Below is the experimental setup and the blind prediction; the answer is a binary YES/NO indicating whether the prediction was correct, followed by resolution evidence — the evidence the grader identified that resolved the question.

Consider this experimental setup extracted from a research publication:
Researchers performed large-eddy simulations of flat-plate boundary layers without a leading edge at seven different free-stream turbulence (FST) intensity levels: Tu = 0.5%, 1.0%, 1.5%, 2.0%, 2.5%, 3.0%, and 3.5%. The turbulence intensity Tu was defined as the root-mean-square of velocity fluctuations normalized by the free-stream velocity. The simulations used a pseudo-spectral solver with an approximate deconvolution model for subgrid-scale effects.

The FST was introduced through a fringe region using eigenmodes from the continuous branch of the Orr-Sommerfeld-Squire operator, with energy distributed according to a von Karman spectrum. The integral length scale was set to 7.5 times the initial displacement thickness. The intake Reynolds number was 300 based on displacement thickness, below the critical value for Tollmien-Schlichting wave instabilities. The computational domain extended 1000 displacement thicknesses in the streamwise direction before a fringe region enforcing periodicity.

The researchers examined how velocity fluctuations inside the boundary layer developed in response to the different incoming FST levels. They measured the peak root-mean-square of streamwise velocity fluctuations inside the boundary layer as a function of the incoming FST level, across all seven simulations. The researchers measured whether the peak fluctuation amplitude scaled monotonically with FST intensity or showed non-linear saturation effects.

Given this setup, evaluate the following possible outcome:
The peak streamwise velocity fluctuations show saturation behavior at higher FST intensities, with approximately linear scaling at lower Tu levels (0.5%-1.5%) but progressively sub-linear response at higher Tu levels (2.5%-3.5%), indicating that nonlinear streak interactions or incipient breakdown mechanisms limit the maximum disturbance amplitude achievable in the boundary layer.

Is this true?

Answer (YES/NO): NO